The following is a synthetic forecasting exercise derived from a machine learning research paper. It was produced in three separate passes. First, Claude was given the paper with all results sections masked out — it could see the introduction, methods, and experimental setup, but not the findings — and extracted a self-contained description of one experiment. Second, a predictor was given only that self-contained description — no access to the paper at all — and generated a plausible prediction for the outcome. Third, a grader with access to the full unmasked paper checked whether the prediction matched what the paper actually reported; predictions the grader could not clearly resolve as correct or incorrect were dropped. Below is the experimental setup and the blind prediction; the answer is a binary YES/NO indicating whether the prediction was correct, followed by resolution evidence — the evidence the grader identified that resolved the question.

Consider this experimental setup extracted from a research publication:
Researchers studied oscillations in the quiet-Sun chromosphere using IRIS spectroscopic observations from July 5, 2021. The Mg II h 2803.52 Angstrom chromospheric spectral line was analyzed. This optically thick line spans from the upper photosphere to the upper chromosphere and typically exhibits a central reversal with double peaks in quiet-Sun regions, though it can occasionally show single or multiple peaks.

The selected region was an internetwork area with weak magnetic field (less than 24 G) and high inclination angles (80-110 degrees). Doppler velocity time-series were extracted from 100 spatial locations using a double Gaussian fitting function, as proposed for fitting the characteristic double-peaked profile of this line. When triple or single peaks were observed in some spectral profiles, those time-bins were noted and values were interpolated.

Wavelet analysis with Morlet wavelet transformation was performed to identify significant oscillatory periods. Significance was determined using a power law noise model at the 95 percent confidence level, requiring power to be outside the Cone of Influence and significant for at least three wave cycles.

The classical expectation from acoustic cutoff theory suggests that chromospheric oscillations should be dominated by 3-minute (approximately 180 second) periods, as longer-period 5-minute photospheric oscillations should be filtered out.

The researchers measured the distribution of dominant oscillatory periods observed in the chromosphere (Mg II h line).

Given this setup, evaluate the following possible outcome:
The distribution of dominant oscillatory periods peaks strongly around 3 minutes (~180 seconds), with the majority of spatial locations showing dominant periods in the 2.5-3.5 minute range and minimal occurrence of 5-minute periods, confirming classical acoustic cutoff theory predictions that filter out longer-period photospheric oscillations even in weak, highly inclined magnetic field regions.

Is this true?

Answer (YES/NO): YES